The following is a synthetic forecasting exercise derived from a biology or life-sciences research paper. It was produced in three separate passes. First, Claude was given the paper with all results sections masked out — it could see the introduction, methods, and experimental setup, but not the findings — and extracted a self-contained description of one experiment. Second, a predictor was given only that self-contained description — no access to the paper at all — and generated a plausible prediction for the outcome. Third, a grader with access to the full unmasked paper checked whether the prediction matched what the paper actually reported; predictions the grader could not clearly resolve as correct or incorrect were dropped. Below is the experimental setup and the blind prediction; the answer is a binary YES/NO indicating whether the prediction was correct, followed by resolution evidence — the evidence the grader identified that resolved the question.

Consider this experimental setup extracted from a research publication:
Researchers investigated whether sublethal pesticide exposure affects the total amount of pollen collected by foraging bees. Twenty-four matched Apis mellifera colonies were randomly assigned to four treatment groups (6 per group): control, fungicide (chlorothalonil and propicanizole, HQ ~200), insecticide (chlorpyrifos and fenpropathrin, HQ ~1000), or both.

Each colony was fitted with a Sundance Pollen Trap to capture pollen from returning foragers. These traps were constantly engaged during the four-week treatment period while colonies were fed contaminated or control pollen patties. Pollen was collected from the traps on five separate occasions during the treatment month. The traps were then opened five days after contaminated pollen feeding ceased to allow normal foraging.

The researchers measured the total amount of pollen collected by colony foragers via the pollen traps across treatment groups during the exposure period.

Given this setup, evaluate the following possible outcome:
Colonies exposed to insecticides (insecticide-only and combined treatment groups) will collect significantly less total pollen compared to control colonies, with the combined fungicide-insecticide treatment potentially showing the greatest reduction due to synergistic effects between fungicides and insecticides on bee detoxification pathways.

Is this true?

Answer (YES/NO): NO